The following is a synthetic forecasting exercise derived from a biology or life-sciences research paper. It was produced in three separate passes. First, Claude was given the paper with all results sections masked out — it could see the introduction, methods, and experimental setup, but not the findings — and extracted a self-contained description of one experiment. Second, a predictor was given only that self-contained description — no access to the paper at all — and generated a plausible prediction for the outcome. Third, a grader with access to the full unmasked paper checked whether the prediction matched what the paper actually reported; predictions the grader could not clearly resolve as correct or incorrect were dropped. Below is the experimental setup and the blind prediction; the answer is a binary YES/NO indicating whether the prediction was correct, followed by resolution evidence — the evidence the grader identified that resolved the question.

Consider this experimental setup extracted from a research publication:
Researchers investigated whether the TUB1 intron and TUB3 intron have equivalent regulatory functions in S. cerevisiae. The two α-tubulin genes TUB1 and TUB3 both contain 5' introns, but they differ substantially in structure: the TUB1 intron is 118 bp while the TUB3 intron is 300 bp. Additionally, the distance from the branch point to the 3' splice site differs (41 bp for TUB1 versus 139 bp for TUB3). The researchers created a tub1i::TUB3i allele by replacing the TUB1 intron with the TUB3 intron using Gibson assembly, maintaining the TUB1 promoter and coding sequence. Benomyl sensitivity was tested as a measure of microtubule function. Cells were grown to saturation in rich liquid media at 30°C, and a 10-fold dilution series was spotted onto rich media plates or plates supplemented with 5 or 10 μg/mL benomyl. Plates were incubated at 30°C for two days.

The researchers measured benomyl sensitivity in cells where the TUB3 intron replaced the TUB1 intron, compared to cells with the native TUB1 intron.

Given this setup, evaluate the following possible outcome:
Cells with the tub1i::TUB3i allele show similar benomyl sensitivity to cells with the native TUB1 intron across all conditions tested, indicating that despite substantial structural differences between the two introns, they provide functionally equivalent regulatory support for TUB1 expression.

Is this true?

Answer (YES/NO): NO